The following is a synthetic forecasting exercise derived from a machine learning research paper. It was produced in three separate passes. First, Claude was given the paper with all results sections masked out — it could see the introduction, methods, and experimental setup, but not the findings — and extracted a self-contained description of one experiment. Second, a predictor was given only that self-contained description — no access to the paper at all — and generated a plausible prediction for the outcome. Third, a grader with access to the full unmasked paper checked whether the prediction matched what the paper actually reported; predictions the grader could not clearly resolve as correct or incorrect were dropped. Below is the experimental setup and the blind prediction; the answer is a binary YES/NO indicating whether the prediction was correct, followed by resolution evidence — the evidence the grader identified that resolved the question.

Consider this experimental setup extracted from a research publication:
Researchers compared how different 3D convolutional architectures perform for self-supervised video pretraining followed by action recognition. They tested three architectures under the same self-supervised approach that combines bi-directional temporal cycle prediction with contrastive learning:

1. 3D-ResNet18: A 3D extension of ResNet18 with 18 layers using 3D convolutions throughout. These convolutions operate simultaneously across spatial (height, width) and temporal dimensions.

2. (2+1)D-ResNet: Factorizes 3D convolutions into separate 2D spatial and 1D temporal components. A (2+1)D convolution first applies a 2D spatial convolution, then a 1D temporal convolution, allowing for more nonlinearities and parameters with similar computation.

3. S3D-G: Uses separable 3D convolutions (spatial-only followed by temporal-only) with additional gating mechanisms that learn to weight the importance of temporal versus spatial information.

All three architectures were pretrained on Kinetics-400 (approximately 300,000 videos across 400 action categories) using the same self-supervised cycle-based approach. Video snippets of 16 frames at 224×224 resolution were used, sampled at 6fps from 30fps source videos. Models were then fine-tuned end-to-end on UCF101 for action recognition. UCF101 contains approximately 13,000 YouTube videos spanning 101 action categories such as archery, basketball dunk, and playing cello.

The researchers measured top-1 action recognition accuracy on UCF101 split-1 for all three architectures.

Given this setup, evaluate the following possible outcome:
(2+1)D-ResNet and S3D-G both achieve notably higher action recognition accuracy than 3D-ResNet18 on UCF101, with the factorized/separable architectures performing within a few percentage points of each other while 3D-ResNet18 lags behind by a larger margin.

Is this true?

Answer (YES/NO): NO